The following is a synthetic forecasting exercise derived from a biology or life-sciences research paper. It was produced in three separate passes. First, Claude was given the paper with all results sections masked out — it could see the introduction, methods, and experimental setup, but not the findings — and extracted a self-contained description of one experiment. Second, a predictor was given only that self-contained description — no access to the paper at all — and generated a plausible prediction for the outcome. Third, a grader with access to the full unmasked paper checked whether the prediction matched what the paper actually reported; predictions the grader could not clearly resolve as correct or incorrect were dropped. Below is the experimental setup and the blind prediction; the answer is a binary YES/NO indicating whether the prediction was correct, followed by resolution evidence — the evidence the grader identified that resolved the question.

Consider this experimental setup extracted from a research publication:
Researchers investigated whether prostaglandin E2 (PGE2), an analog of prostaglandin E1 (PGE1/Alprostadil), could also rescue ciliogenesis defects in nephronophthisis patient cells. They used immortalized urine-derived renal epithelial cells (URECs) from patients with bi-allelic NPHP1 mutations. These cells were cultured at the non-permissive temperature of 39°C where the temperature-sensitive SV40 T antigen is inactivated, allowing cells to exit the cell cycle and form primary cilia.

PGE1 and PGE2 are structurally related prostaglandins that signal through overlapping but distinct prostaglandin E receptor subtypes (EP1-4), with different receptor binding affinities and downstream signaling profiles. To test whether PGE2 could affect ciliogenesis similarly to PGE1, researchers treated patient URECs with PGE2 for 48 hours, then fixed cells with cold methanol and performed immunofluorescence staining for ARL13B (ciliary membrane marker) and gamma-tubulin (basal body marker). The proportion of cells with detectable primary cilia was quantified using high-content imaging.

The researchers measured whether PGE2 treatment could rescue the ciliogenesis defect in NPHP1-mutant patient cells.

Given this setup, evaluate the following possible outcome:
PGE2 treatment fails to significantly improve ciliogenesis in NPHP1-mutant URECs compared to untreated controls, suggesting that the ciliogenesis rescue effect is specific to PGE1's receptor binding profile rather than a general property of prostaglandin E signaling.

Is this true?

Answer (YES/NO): NO